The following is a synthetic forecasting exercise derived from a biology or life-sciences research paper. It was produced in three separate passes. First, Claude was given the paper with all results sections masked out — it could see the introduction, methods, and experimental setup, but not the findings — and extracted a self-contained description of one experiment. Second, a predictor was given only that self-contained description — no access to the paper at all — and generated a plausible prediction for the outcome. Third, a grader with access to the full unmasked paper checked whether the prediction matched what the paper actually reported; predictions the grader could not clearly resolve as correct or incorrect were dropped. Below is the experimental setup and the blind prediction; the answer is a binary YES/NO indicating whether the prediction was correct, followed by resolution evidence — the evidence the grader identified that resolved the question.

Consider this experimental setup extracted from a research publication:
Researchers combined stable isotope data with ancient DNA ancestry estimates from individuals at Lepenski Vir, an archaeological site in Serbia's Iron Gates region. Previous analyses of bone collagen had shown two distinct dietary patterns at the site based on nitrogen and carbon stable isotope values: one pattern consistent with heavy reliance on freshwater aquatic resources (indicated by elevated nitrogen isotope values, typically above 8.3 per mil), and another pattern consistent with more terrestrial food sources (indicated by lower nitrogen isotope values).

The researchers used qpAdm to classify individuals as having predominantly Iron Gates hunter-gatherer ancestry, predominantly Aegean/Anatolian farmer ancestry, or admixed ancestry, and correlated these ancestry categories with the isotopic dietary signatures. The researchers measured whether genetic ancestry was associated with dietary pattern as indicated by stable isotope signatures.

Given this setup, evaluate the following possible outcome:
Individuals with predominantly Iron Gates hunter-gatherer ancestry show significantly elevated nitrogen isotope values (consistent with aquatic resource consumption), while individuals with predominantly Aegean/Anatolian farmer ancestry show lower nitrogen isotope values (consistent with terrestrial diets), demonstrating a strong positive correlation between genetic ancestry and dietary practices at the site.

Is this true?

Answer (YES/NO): NO